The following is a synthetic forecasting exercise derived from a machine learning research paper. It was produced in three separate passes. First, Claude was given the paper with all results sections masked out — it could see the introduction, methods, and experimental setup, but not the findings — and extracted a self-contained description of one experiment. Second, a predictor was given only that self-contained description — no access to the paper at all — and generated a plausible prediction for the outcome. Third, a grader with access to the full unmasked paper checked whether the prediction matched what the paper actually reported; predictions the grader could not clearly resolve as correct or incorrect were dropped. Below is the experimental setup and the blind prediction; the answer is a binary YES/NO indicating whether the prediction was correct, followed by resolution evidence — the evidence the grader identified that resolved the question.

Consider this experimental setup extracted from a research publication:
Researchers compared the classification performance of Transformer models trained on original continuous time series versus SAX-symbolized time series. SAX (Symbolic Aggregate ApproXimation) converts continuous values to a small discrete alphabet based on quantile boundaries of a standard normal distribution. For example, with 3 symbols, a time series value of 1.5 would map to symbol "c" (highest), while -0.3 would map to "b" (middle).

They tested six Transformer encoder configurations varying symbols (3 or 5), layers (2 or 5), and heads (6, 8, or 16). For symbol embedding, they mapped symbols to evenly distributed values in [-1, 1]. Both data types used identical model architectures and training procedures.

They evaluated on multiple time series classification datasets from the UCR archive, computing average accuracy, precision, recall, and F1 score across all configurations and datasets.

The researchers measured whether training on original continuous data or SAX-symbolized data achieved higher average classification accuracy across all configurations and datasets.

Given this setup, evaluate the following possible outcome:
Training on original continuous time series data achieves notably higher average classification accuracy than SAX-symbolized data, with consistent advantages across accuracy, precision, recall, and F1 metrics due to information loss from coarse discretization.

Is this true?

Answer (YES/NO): NO